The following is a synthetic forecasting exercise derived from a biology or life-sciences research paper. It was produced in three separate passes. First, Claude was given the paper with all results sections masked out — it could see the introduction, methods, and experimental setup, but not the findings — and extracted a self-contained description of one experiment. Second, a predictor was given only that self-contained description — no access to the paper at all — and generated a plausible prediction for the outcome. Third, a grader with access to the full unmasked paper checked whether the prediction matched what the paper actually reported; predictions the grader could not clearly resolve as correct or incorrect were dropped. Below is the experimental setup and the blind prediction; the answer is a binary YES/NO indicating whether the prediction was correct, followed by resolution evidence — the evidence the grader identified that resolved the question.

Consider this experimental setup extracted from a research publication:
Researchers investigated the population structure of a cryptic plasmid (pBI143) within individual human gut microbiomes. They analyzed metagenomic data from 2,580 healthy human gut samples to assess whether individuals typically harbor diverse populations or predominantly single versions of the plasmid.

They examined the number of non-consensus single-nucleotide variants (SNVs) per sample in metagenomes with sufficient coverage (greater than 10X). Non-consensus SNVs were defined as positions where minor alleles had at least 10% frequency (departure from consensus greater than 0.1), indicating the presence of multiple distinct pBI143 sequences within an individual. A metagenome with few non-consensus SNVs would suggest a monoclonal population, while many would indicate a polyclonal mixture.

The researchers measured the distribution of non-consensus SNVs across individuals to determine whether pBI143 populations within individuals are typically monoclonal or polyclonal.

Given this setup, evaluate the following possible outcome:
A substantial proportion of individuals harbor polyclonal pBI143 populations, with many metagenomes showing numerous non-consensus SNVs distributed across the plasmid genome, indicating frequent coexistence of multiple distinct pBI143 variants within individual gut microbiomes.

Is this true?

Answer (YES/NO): NO